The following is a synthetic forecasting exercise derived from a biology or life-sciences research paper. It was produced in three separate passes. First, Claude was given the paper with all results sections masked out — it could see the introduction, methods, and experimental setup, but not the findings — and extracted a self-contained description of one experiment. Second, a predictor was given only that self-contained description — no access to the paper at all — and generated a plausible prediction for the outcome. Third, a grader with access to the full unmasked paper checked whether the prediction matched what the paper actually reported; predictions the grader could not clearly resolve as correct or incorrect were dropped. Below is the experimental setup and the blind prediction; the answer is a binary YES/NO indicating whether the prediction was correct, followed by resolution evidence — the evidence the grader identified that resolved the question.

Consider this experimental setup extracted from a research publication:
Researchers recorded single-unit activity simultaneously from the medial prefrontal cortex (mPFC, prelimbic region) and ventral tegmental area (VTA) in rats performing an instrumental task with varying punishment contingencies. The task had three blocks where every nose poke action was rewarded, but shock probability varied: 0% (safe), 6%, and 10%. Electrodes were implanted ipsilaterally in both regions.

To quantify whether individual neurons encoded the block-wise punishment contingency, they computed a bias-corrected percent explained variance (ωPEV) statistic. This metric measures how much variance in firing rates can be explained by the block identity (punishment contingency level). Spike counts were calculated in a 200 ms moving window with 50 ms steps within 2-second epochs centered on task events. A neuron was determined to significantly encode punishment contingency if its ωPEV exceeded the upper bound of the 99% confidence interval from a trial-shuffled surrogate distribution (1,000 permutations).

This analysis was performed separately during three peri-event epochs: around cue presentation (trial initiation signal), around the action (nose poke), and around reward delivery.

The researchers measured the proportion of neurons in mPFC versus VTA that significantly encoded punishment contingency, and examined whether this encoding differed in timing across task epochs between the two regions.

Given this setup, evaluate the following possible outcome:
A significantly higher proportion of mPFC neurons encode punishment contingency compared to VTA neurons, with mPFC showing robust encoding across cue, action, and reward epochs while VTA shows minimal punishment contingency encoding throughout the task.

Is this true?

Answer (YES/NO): NO